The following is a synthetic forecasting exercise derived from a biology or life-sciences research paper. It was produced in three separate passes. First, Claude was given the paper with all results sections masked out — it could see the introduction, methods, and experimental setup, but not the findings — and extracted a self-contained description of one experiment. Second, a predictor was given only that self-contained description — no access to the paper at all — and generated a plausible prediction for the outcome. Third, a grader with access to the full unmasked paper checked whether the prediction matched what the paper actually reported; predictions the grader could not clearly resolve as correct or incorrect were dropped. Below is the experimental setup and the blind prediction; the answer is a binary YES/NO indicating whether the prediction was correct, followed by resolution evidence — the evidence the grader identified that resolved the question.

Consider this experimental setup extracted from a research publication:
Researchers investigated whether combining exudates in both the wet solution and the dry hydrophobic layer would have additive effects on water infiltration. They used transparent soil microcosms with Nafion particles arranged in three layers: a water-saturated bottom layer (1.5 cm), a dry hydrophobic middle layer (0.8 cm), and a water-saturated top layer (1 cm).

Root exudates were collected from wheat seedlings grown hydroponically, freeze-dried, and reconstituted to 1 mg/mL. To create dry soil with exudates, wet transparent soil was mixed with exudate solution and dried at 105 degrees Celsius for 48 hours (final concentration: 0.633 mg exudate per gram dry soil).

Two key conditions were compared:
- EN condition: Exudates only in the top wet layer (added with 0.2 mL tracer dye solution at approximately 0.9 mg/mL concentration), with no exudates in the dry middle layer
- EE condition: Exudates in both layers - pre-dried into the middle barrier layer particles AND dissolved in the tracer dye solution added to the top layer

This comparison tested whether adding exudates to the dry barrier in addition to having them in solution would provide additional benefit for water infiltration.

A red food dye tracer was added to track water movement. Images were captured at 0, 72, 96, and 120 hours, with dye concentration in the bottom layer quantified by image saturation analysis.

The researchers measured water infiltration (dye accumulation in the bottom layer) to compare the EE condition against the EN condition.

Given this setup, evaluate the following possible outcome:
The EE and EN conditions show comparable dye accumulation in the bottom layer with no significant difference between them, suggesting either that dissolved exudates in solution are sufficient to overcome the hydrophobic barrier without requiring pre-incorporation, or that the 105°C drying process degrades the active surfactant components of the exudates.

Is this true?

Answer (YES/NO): YES